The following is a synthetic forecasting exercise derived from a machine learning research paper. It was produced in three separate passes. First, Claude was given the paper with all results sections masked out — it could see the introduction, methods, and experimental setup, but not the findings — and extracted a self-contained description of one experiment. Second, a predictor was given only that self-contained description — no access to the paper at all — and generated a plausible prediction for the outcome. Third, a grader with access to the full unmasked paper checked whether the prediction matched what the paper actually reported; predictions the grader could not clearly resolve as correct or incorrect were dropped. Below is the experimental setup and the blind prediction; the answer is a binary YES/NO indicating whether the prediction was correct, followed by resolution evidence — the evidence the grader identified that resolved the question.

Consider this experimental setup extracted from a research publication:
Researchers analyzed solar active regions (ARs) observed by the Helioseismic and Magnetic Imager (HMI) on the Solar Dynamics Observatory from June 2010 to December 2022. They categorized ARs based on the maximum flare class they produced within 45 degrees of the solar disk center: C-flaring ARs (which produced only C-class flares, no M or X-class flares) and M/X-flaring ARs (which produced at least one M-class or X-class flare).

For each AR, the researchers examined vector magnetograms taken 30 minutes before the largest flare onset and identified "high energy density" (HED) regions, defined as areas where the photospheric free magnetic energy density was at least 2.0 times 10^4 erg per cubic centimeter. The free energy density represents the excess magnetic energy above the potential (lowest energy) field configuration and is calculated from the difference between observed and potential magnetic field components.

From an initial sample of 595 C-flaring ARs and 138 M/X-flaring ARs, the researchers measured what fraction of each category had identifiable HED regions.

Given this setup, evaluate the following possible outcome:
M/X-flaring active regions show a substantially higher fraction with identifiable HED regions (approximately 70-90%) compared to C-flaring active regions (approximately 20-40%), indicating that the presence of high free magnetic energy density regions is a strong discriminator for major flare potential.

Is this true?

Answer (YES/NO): YES